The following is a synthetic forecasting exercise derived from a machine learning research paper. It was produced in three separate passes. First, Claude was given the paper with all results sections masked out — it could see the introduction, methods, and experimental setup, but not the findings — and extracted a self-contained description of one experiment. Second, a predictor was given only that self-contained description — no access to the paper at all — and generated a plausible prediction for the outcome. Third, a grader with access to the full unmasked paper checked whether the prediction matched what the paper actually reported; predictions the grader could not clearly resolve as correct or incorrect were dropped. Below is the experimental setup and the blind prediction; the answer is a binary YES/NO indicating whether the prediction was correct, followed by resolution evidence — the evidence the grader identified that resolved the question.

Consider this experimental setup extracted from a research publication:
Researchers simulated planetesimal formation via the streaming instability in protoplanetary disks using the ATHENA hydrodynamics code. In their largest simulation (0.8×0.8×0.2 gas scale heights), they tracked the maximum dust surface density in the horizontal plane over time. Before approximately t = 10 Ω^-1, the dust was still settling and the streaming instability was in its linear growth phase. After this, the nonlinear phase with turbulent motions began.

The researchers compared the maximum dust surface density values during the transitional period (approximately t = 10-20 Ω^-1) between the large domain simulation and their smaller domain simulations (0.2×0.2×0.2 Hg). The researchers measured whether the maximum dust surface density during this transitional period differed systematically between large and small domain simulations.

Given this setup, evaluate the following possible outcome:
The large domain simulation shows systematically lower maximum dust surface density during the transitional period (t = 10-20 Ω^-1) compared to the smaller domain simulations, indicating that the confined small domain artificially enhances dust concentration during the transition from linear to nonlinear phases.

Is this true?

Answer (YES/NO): NO